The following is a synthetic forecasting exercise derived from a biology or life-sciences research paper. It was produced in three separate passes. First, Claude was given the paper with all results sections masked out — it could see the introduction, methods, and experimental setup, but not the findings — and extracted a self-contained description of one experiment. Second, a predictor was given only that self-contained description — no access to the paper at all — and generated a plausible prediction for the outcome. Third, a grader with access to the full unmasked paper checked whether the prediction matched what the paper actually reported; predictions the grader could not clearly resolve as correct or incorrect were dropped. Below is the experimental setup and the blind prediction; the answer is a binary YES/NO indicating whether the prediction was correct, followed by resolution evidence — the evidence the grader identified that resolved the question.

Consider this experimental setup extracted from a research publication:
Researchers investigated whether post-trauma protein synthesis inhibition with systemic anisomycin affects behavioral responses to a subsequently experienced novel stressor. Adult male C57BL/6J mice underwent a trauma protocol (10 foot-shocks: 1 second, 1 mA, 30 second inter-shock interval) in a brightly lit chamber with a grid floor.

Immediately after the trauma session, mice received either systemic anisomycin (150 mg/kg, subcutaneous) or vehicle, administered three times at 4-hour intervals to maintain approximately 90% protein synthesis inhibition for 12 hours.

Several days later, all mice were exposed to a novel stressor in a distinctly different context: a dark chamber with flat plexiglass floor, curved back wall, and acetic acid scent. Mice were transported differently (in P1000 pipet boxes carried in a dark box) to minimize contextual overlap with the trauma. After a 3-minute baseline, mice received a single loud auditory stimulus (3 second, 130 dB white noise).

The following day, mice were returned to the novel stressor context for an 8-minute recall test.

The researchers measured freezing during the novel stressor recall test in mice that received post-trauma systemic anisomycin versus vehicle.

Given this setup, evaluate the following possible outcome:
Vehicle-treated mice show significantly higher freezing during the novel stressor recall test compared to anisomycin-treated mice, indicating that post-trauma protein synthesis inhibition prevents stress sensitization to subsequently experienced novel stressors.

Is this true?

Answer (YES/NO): YES